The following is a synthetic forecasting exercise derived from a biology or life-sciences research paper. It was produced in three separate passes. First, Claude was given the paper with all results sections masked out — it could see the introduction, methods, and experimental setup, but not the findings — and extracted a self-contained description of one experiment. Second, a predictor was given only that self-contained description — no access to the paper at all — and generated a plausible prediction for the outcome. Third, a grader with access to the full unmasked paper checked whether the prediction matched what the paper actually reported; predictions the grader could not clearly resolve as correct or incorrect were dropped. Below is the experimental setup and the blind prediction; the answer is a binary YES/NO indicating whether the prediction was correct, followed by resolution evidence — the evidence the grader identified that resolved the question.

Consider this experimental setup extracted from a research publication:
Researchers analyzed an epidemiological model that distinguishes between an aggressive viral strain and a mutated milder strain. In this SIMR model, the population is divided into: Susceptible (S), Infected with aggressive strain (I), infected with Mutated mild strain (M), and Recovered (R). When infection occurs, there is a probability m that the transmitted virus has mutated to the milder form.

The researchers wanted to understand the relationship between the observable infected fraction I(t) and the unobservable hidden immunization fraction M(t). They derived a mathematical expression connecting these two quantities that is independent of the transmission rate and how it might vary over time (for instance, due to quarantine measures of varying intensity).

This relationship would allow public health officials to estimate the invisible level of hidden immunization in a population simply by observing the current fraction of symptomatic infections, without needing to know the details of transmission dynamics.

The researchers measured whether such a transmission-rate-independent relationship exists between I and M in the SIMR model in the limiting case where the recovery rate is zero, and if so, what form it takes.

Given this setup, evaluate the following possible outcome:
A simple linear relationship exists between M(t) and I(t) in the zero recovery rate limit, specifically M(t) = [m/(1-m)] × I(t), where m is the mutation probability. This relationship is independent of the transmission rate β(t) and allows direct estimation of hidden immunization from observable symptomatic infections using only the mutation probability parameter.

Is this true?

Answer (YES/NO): NO